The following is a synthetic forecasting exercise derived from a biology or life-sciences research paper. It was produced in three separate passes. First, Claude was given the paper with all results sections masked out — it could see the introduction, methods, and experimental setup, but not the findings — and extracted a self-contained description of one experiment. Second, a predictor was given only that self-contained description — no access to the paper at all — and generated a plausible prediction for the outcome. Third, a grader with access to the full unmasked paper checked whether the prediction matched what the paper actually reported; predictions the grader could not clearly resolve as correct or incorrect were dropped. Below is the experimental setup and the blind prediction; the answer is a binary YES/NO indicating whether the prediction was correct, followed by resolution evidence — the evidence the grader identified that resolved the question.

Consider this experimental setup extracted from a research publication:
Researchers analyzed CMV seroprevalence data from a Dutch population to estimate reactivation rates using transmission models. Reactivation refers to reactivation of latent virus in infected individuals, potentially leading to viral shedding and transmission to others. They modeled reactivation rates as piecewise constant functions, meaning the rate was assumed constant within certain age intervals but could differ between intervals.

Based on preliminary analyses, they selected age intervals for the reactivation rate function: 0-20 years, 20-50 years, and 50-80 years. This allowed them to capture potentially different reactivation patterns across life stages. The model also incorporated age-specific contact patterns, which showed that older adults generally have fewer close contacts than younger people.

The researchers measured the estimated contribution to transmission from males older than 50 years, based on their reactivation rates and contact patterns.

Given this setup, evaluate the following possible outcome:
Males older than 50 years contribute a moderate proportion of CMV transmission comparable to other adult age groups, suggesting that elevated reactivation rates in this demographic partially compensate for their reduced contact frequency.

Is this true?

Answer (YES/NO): NO